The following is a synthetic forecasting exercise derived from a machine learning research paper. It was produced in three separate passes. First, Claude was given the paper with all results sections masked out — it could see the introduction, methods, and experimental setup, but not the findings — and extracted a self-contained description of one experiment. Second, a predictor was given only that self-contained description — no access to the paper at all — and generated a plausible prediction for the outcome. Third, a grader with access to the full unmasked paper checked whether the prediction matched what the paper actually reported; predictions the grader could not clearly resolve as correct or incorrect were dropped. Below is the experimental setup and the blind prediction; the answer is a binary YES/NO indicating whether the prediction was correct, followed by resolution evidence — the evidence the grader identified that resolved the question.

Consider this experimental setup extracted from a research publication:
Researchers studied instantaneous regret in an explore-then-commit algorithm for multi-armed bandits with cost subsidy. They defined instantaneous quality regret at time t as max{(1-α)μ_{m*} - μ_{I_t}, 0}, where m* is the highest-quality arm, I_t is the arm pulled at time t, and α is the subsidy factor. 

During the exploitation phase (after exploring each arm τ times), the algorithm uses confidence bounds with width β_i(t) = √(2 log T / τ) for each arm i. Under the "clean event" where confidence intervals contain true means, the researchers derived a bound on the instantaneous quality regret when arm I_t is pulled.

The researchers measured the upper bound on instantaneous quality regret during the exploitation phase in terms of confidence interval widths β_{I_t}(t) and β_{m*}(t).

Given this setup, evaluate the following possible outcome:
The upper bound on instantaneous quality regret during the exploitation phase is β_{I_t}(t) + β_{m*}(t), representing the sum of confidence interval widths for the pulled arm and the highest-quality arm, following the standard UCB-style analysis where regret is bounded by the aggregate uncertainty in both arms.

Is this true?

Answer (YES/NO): NO